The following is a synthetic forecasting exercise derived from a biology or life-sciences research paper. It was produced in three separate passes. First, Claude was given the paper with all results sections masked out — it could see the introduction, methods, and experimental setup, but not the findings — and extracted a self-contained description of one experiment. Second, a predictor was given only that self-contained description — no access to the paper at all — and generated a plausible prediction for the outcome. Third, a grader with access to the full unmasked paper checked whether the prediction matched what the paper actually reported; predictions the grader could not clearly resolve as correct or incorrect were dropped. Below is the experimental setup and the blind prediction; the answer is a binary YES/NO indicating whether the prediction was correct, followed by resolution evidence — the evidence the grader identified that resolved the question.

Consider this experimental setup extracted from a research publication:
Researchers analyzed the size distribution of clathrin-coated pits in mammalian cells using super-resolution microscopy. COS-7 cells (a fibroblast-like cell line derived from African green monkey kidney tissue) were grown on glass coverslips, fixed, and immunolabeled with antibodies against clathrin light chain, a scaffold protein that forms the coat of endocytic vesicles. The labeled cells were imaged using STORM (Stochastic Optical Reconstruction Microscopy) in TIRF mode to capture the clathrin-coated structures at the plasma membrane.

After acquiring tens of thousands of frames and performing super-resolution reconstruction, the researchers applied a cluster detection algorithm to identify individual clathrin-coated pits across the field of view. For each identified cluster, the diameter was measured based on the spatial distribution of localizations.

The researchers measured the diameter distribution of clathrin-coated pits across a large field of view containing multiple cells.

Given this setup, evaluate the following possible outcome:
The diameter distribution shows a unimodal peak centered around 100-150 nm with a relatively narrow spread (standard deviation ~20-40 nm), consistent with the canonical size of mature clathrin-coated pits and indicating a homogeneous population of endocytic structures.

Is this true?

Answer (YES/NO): NO